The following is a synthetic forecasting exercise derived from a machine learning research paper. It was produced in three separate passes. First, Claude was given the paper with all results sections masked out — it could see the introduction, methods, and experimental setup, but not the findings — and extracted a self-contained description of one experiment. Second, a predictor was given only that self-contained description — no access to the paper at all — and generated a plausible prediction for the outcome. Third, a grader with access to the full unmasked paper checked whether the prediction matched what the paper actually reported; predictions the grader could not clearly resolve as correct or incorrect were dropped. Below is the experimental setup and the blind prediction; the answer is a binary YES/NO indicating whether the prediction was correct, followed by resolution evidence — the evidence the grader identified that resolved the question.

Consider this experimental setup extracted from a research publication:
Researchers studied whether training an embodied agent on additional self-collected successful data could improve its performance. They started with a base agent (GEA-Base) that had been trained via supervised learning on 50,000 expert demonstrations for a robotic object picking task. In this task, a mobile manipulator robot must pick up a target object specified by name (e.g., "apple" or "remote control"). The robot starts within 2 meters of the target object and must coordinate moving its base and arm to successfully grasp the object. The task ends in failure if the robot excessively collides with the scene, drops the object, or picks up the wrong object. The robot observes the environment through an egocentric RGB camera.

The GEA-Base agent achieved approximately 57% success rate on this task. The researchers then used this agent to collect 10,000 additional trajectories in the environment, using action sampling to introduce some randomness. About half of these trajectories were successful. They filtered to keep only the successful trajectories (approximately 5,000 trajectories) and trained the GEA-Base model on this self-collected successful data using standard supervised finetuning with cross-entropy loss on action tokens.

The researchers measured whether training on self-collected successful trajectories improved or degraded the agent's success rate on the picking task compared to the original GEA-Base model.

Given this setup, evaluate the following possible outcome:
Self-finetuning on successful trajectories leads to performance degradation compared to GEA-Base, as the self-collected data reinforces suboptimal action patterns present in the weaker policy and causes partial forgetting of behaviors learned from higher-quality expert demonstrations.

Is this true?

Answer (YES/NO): YES